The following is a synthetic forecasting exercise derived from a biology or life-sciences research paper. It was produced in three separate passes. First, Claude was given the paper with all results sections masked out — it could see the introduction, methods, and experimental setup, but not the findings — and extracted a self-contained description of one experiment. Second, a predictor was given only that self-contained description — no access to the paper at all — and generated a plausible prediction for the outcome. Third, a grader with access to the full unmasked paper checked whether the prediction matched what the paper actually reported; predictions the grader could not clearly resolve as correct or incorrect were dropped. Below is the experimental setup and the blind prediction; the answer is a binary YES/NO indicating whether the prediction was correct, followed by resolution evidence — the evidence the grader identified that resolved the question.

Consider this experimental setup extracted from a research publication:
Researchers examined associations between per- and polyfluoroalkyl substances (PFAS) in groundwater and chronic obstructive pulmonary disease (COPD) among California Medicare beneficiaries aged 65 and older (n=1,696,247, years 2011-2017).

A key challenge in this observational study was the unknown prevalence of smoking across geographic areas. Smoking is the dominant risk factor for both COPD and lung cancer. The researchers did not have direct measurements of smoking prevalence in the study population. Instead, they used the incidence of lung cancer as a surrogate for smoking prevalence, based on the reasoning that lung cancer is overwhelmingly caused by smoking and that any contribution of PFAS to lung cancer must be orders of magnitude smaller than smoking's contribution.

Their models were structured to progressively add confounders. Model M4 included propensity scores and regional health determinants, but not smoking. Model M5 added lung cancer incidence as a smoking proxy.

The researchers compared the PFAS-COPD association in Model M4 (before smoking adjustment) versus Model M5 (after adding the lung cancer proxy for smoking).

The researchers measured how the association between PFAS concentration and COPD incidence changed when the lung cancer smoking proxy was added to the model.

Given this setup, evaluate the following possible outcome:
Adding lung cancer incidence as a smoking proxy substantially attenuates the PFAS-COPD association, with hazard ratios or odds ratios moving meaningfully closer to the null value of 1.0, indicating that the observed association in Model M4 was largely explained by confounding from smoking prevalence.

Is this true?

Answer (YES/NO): NO